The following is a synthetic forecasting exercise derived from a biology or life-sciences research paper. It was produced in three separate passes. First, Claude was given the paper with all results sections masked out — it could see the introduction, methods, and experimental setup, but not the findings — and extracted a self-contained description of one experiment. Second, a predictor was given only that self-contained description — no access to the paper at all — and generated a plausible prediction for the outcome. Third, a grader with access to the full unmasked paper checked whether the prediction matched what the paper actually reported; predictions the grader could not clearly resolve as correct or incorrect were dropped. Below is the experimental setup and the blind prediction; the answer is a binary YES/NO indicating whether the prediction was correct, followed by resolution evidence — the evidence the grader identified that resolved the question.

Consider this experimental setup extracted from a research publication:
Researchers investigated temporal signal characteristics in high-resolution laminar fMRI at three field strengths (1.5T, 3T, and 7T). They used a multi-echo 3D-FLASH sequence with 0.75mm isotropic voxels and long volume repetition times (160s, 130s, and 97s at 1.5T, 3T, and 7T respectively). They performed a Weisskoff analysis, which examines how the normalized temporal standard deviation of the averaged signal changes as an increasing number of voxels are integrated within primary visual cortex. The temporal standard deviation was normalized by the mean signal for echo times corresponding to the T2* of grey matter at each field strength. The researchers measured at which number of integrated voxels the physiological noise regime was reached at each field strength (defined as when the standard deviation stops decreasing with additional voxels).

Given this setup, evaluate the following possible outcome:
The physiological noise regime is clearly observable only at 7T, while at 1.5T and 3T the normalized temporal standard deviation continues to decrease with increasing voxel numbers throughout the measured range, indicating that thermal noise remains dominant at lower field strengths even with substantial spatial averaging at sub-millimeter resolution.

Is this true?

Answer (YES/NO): NO